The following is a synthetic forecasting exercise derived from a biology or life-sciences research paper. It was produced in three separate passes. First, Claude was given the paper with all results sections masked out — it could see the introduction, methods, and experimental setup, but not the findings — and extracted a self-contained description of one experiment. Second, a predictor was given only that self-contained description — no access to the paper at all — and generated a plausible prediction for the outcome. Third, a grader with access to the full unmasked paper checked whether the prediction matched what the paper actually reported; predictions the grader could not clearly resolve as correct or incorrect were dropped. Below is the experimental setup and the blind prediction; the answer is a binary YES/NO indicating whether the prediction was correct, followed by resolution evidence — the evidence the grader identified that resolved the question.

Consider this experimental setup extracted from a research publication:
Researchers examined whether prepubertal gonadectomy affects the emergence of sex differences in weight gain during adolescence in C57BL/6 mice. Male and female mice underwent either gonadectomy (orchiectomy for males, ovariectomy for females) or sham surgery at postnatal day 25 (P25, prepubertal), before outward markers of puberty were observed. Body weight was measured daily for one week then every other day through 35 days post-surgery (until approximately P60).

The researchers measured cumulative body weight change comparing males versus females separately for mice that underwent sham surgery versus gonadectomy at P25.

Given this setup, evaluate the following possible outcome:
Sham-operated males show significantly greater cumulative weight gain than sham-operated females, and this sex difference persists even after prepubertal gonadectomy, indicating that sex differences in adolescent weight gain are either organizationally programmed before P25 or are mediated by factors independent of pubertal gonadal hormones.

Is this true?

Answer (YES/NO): NO